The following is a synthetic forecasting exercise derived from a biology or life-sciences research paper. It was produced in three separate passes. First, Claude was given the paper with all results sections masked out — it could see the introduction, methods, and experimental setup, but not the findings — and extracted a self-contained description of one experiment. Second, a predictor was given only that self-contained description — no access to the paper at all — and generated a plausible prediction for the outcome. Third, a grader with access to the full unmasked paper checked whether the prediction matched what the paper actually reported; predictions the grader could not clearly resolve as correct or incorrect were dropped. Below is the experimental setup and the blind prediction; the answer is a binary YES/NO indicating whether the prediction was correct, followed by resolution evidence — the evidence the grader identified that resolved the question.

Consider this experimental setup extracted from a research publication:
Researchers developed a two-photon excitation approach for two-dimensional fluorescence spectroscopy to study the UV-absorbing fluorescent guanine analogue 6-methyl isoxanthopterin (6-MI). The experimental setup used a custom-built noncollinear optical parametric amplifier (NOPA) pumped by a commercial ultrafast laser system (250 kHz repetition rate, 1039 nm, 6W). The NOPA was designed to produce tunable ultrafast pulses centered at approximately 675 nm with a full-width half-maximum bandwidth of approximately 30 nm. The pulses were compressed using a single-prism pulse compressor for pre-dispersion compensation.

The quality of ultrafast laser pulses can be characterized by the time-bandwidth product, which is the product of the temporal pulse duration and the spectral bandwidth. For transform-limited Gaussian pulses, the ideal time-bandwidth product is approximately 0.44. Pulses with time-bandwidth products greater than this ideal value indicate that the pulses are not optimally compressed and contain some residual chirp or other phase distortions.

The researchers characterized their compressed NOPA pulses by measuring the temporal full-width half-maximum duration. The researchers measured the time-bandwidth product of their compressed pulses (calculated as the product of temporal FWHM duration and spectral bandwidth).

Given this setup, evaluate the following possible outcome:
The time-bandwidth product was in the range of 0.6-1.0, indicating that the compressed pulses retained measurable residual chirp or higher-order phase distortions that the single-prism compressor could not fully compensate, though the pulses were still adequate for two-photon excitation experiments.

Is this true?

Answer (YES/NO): YES